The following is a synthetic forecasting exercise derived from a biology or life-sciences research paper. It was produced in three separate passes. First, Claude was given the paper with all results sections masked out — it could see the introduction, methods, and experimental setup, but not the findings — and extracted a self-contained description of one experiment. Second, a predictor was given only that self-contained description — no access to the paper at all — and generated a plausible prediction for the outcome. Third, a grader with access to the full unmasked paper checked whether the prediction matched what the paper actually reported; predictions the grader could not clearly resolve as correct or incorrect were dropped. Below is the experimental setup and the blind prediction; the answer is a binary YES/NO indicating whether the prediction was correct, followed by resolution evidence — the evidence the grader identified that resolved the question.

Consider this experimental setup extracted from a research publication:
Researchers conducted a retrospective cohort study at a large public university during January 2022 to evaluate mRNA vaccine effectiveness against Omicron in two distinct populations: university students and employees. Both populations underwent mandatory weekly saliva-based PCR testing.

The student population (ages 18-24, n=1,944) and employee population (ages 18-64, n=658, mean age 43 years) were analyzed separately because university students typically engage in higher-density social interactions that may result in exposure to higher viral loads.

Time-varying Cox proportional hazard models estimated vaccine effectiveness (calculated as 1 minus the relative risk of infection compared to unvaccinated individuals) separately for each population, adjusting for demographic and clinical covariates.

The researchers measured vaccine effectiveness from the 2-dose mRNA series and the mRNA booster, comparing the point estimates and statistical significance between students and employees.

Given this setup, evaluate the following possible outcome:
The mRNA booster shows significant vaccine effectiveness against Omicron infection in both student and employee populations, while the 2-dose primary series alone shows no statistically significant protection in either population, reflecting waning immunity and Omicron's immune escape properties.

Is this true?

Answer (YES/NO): YES